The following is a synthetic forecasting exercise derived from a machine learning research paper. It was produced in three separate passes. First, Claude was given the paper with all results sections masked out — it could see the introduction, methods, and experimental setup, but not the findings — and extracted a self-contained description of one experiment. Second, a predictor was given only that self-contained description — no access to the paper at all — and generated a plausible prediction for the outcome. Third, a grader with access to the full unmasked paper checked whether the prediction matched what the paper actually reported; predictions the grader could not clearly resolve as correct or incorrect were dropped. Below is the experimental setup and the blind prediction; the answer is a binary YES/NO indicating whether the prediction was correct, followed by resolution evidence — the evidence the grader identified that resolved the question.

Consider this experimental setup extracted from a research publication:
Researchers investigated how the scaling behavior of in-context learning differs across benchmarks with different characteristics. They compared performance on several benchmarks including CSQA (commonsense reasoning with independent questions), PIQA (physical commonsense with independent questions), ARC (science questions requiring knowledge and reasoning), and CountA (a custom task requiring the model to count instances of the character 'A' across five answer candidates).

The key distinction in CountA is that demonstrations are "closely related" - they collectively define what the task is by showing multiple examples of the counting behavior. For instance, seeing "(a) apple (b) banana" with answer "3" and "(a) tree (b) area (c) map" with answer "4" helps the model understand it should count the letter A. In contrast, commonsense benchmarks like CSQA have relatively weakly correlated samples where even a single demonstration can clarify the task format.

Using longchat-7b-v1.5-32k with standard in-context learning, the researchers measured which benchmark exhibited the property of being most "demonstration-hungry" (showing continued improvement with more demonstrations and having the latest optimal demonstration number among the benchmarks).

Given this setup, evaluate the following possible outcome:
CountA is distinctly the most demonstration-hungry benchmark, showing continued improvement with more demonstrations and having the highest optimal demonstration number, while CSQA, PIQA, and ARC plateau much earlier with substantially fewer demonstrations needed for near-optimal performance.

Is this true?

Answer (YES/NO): YES